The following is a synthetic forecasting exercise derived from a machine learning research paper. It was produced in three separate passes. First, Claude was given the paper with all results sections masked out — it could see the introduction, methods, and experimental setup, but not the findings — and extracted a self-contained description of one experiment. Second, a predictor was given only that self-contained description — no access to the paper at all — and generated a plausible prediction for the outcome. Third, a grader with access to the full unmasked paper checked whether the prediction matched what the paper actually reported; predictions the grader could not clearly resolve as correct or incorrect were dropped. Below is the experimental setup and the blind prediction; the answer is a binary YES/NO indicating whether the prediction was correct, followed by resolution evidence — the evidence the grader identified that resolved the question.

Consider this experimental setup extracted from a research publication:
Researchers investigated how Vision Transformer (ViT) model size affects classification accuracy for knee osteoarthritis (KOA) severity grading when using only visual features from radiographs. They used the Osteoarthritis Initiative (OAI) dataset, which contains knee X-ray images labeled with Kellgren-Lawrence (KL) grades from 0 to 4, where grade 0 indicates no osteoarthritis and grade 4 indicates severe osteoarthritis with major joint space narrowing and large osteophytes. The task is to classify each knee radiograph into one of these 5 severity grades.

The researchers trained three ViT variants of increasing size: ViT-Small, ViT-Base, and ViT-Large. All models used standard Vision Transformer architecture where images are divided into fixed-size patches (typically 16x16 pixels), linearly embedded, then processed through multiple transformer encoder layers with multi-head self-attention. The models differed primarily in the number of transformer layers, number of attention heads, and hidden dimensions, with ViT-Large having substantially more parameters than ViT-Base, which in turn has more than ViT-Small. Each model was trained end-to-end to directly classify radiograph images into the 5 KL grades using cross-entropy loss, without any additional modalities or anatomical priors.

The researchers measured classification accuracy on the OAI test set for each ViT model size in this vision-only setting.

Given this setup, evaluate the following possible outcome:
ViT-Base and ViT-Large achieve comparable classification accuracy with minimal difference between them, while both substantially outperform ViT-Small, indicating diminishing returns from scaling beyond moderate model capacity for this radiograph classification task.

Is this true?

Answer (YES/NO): NO